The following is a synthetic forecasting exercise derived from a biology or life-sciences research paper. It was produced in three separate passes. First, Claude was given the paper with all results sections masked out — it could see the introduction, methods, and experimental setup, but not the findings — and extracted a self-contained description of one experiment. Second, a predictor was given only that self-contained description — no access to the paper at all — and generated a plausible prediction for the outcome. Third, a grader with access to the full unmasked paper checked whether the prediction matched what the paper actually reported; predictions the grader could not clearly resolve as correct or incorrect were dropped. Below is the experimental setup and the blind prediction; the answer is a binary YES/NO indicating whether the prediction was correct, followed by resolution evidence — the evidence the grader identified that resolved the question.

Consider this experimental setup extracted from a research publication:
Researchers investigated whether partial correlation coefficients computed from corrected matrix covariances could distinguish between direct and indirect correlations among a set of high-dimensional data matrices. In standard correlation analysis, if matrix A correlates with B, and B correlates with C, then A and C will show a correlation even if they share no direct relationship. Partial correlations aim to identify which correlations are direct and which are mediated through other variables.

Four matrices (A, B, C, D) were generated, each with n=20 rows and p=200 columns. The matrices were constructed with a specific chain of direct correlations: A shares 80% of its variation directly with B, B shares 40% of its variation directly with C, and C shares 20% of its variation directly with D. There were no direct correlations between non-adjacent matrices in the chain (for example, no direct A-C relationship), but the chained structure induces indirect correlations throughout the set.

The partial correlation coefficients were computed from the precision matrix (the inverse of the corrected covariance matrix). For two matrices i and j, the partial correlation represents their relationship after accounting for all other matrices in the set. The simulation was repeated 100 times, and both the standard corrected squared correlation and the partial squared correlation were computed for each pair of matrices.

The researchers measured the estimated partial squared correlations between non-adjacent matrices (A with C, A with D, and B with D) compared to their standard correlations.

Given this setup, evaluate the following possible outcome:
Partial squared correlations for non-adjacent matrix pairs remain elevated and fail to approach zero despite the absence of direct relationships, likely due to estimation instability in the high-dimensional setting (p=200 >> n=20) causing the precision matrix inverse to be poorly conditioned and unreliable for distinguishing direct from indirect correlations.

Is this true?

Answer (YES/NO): NO